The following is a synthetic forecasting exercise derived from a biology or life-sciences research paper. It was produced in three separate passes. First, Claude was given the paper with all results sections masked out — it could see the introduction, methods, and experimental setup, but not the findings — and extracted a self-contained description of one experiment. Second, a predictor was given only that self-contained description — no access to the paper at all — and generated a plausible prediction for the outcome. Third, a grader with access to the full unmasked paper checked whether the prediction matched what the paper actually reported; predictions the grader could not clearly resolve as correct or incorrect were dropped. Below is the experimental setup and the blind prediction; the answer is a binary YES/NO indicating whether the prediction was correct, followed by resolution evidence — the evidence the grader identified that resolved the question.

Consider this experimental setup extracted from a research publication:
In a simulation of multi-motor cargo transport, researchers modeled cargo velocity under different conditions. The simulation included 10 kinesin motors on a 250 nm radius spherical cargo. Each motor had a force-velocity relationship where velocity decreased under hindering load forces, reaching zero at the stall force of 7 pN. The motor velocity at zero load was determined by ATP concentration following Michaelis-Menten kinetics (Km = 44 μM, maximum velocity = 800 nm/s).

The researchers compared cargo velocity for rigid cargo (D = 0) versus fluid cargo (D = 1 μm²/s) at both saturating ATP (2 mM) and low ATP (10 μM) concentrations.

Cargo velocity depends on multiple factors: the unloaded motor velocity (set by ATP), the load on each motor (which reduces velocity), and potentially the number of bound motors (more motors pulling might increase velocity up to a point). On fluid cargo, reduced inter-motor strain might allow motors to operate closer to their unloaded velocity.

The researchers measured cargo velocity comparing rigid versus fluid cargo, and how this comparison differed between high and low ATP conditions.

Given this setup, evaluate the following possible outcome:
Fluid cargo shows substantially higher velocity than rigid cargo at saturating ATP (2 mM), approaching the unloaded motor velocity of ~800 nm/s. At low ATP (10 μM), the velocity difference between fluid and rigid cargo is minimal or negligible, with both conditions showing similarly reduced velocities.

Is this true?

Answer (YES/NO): NO